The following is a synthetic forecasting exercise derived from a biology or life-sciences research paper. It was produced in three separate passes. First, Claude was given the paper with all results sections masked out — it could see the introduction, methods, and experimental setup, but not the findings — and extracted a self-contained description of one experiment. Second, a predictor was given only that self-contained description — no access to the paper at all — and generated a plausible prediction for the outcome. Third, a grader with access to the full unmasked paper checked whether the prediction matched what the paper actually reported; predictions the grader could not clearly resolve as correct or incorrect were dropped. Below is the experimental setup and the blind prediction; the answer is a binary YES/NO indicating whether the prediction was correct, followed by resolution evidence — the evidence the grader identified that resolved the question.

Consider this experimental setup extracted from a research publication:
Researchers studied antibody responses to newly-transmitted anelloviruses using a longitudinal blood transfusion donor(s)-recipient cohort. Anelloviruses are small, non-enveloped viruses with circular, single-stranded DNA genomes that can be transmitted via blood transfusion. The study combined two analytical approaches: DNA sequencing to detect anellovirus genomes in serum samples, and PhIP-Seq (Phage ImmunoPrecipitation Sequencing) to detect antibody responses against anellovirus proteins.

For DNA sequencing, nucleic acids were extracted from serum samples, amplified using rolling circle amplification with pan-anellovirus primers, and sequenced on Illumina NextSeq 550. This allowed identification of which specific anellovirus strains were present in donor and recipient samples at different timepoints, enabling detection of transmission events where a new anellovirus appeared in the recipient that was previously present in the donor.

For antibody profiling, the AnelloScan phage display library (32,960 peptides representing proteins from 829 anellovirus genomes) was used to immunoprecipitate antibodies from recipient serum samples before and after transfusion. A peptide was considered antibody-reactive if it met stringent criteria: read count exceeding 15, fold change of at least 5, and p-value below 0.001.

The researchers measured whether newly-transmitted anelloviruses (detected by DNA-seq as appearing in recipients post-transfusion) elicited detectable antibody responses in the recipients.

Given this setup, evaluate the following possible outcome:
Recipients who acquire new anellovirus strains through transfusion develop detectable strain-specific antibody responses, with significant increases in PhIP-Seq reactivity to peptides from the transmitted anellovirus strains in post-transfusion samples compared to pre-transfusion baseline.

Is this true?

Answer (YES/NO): NO